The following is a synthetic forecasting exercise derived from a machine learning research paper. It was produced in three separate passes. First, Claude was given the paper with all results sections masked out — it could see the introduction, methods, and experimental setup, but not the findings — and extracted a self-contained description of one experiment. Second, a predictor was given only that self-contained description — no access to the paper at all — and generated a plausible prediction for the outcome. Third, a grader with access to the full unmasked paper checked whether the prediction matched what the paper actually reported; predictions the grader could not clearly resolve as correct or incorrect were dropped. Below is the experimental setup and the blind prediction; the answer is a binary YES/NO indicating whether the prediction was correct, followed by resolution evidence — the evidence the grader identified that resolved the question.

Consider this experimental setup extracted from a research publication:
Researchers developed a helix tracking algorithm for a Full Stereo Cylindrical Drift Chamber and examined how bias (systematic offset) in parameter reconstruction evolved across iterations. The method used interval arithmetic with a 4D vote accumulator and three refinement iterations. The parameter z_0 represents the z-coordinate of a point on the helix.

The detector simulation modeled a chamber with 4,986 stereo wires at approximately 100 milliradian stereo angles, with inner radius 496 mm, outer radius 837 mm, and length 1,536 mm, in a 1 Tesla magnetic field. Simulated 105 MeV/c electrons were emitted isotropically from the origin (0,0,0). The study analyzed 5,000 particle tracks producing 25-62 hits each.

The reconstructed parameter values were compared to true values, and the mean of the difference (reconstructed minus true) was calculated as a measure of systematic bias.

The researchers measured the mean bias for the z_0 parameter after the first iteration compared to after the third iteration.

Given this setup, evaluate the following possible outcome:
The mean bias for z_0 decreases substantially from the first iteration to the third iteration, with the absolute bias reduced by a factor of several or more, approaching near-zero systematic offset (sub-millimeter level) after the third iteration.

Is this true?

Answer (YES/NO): YES